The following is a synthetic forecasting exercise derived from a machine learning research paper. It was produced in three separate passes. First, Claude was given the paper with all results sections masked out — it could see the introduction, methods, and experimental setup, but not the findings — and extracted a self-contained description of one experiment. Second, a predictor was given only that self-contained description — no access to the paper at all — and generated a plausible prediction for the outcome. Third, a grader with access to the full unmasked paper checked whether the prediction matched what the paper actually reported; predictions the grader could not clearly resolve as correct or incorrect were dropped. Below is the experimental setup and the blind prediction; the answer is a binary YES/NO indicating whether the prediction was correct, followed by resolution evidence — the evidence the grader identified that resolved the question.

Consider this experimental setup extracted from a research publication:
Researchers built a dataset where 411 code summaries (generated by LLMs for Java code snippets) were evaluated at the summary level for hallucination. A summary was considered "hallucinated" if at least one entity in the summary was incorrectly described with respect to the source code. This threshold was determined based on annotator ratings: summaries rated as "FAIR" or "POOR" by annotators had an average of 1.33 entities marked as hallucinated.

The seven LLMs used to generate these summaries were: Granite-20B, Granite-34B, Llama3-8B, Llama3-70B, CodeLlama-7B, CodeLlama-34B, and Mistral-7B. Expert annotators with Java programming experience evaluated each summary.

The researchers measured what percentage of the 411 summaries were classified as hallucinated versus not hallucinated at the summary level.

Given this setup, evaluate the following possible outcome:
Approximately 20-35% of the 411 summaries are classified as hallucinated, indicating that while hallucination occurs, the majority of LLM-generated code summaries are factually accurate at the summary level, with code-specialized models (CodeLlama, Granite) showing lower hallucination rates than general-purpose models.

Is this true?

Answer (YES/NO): NO